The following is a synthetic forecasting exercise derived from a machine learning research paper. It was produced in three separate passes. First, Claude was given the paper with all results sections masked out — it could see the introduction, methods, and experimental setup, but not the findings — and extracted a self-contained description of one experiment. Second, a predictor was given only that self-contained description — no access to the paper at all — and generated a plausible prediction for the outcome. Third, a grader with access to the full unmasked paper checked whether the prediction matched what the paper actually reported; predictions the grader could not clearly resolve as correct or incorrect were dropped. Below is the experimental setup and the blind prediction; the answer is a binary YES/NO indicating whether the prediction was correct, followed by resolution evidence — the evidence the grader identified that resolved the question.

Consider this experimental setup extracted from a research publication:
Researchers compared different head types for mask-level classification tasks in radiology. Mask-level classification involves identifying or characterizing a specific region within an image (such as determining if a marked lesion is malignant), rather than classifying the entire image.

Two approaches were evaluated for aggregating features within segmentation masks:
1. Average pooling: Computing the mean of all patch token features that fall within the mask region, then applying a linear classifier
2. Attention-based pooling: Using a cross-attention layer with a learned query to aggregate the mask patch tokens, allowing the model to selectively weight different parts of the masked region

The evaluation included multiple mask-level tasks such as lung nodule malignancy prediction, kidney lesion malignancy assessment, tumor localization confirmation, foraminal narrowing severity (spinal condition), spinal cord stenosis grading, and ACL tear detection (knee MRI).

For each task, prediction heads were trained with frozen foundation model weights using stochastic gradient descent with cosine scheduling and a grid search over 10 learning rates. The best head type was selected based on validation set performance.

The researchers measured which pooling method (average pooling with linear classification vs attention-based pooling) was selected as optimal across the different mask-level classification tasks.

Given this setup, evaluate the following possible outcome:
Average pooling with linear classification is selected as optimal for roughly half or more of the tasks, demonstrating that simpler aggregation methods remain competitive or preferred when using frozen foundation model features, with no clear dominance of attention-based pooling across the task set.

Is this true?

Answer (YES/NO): YES